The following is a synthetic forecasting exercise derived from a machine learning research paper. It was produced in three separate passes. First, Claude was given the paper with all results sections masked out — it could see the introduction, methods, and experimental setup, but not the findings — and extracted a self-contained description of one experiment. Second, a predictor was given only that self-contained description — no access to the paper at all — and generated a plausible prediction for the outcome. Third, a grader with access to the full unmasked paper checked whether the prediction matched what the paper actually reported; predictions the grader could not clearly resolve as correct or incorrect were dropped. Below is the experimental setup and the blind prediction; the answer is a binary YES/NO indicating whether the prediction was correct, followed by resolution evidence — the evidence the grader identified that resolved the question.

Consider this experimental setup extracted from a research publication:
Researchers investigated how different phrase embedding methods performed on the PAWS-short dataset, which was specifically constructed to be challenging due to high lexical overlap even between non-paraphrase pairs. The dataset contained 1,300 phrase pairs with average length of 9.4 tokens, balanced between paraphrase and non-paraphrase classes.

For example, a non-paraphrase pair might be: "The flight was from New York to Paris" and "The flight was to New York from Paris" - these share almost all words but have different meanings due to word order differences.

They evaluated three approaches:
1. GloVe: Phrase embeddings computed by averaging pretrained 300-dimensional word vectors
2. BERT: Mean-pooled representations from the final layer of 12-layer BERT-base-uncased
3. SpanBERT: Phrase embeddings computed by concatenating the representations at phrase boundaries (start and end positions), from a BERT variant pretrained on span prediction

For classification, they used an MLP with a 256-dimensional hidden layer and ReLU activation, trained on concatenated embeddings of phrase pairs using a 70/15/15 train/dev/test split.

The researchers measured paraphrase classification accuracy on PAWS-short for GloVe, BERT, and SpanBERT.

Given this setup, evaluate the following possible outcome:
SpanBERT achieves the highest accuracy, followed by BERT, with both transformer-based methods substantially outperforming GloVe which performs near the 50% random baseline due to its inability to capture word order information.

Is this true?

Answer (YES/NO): NO